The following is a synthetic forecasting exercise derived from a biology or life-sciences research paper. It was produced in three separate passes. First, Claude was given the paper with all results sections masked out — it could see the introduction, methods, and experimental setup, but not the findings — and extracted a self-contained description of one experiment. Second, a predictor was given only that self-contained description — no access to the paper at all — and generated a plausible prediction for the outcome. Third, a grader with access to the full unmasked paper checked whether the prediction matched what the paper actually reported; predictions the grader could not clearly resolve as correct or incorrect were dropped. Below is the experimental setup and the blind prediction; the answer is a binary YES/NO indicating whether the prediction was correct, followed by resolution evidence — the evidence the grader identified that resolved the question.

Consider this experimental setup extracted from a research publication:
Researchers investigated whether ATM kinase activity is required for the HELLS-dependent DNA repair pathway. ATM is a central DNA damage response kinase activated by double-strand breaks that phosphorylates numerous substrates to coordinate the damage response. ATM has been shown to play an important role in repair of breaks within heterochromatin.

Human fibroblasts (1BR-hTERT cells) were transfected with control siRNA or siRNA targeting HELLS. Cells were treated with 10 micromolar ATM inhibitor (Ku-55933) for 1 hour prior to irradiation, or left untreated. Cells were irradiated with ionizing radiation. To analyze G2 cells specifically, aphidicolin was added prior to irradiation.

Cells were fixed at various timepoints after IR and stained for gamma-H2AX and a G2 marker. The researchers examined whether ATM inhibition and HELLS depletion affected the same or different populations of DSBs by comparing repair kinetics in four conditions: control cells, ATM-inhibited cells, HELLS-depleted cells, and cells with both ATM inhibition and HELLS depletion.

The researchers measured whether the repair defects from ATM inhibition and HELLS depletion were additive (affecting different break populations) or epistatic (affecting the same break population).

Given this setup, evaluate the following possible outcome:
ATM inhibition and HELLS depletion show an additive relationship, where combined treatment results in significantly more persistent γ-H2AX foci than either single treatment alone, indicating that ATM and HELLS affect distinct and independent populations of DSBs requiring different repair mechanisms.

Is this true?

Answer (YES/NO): NO